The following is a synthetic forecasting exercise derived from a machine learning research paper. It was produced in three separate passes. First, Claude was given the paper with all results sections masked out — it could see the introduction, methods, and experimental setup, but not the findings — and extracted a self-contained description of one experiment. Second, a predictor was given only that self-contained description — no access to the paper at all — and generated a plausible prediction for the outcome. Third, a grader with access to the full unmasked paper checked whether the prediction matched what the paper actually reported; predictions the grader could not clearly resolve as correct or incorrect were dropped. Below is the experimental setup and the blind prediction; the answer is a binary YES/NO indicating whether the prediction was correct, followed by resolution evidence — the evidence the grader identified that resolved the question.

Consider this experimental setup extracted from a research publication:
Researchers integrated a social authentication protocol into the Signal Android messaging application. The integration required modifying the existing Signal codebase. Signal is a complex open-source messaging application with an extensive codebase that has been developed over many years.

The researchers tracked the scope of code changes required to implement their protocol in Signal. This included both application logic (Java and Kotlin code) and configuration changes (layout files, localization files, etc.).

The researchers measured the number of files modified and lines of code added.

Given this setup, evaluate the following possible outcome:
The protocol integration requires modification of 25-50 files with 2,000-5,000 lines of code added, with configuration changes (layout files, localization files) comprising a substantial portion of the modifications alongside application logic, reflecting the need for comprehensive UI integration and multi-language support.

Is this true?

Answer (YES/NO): NO